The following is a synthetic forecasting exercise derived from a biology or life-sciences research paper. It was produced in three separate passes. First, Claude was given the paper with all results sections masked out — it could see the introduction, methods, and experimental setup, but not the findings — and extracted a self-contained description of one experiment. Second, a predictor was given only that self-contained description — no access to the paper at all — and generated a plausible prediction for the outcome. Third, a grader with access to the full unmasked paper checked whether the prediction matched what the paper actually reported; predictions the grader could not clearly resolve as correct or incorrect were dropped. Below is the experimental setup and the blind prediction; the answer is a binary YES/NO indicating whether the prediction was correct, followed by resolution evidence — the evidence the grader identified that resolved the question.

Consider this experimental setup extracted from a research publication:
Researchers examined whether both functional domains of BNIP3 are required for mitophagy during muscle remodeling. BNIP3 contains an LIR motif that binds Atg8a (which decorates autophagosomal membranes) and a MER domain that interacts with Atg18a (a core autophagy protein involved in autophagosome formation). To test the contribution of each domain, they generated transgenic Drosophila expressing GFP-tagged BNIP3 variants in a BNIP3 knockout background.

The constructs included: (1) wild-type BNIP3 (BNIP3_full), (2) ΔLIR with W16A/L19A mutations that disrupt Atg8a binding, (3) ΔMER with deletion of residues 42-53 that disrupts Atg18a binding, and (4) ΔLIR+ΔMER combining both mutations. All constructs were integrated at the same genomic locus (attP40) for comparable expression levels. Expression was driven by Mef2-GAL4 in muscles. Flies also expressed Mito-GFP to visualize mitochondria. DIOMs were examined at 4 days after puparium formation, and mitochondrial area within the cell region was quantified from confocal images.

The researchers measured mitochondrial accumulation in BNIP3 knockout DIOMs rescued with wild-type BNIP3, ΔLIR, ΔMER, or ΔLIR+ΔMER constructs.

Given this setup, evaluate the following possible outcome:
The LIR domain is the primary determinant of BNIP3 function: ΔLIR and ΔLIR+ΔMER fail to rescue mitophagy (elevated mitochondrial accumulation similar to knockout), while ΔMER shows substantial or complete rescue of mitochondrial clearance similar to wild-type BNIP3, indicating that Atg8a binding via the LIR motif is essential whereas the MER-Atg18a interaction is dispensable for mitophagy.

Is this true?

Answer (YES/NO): NO